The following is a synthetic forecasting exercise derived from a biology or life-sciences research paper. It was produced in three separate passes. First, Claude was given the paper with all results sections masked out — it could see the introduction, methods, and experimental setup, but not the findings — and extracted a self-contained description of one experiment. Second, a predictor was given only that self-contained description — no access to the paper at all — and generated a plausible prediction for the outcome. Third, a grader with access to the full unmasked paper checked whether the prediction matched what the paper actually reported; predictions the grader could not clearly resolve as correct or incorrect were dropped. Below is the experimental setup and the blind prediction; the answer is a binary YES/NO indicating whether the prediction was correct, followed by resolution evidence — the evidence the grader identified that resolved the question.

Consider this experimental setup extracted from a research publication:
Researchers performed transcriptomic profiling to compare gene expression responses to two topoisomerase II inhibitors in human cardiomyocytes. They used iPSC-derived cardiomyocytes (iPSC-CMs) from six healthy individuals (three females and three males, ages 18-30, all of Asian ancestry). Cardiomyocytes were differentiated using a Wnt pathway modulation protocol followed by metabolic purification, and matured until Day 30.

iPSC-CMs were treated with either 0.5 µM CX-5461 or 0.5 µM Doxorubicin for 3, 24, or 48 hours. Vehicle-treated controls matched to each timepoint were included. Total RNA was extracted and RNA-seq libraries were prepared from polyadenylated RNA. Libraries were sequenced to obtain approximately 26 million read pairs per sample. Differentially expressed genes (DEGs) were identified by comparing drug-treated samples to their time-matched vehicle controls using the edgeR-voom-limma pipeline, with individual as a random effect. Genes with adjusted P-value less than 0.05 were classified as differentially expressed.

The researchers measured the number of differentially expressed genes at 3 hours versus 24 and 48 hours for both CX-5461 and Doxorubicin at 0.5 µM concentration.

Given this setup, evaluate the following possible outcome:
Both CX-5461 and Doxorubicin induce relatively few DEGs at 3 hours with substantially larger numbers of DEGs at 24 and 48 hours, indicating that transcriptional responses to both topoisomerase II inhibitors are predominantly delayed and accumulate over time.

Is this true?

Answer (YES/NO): NO